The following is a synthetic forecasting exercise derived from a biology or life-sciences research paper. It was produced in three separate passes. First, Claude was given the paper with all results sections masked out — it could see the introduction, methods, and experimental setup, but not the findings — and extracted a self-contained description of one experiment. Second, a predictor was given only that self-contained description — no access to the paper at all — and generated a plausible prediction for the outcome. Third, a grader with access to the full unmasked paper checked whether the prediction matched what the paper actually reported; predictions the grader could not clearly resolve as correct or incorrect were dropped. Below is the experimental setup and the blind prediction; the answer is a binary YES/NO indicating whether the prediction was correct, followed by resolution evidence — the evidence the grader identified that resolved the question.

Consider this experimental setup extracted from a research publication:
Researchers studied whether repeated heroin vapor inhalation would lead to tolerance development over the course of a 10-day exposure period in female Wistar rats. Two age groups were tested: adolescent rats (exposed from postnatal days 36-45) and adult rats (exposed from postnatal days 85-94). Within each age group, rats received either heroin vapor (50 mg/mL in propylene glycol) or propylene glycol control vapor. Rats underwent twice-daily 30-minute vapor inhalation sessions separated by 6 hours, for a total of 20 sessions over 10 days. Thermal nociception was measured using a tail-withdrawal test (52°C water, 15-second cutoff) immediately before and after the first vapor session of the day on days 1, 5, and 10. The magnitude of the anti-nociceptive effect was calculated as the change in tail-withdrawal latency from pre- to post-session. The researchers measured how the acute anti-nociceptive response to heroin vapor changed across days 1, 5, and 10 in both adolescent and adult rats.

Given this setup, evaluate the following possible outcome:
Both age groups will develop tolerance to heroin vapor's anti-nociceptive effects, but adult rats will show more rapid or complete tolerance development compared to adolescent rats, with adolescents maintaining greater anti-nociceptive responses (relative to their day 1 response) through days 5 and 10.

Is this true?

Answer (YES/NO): NO